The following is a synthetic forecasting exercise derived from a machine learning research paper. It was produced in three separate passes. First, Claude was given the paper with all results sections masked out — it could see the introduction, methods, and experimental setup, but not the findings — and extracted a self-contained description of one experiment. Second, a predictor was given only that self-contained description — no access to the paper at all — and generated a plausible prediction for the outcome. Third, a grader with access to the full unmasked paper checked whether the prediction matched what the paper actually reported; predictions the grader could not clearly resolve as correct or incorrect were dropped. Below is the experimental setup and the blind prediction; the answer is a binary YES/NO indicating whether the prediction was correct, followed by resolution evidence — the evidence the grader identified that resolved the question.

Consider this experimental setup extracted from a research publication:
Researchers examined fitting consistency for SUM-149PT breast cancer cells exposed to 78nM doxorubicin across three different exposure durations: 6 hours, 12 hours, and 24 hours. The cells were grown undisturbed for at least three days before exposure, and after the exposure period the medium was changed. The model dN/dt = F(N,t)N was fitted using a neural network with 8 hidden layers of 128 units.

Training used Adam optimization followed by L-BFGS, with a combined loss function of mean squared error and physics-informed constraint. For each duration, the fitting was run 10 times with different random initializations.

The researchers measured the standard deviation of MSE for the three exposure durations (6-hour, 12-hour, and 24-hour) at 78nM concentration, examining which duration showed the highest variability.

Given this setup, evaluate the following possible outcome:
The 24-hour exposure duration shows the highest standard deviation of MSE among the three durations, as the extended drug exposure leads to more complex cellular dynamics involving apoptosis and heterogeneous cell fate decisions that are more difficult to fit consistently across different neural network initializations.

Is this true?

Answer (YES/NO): NO